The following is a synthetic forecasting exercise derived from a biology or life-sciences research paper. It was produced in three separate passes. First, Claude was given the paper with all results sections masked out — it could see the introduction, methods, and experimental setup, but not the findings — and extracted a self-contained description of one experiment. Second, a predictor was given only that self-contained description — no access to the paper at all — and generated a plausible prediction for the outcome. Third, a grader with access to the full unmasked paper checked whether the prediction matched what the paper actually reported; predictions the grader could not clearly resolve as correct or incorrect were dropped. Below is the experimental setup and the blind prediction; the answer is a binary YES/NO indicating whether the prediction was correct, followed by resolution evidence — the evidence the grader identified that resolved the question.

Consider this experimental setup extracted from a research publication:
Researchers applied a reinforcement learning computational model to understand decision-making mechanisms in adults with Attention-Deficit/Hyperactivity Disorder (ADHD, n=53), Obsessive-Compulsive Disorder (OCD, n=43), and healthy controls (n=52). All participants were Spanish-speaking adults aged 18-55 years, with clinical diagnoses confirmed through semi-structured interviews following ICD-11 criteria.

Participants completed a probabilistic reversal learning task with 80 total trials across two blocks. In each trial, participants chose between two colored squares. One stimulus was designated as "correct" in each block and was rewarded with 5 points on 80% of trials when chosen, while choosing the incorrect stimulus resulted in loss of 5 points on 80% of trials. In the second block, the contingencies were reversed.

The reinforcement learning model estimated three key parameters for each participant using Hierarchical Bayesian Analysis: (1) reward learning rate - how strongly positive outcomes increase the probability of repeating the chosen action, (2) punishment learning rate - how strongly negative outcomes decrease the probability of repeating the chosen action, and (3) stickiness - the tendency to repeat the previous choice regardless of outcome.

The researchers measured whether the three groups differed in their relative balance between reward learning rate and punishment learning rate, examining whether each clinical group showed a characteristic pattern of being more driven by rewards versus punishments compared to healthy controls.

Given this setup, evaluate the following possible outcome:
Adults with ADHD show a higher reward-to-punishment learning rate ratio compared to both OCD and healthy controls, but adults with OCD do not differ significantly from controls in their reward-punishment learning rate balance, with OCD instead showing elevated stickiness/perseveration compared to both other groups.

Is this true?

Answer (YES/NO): NO